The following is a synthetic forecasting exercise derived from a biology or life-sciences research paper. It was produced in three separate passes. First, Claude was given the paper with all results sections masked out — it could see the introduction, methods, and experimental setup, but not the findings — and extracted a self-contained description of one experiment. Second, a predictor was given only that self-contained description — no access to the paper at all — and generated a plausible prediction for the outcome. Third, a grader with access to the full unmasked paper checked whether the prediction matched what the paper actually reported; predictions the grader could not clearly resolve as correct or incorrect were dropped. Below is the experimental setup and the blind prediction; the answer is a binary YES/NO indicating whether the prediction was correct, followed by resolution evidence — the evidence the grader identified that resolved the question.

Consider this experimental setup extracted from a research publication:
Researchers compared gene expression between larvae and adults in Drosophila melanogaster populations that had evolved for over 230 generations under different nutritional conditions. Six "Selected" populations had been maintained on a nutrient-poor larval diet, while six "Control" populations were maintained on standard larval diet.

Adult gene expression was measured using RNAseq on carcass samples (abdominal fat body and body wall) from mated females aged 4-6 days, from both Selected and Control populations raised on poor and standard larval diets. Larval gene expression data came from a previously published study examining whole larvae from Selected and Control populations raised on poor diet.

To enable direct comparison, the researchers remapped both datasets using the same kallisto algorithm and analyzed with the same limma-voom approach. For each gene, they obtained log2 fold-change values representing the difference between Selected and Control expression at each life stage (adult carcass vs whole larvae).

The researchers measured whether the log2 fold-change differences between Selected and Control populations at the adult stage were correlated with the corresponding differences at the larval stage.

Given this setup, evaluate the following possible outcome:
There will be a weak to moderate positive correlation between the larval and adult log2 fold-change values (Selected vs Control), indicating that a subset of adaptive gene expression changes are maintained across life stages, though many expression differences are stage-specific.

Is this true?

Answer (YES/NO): YES